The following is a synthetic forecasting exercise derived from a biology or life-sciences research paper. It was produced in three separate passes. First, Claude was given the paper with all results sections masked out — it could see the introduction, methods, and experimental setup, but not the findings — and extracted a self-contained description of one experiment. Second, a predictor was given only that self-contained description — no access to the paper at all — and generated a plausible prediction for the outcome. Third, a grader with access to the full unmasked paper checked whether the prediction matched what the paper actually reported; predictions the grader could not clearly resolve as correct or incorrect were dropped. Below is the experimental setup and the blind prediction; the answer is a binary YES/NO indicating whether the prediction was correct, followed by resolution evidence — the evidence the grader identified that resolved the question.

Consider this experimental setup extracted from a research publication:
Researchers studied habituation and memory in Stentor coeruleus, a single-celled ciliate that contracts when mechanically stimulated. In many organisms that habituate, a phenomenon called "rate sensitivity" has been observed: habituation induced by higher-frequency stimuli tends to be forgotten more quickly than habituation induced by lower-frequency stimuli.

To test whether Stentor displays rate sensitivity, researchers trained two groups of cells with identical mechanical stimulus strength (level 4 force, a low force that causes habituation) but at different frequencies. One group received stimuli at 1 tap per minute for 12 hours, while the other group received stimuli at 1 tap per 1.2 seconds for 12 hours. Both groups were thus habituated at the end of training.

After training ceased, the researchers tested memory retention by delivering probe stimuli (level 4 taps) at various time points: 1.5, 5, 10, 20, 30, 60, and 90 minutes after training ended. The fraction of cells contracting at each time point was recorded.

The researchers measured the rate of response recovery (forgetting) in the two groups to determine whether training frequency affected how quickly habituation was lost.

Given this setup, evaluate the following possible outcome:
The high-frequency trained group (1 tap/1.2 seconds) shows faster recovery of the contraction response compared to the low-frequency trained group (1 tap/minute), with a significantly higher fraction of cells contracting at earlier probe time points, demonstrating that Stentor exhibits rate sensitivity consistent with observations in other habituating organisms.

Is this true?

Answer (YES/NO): NO